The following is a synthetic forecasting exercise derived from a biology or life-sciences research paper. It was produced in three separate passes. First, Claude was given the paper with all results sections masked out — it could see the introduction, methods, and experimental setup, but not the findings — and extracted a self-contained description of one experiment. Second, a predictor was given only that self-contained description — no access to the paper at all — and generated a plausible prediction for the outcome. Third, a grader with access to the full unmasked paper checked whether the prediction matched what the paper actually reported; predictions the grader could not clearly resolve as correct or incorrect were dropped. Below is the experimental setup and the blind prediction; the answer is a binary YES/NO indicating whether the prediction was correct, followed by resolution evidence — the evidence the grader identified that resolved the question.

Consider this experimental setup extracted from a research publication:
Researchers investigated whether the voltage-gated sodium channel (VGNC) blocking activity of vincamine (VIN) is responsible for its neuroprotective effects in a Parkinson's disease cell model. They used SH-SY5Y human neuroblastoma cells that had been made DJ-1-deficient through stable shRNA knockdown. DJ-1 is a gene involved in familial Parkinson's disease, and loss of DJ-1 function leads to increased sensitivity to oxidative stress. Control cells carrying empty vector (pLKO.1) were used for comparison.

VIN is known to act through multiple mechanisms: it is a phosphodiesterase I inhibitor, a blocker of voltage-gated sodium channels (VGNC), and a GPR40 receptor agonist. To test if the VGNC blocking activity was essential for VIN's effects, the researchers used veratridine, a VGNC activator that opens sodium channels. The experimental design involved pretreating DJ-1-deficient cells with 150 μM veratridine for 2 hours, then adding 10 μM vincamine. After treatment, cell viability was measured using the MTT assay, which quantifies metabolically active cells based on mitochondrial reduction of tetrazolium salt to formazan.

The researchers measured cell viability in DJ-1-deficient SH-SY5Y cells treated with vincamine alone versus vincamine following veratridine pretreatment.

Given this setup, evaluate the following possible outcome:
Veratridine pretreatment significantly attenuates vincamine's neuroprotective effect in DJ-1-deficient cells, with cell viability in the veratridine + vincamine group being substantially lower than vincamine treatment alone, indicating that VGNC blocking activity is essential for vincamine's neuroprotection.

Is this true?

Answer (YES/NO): NO